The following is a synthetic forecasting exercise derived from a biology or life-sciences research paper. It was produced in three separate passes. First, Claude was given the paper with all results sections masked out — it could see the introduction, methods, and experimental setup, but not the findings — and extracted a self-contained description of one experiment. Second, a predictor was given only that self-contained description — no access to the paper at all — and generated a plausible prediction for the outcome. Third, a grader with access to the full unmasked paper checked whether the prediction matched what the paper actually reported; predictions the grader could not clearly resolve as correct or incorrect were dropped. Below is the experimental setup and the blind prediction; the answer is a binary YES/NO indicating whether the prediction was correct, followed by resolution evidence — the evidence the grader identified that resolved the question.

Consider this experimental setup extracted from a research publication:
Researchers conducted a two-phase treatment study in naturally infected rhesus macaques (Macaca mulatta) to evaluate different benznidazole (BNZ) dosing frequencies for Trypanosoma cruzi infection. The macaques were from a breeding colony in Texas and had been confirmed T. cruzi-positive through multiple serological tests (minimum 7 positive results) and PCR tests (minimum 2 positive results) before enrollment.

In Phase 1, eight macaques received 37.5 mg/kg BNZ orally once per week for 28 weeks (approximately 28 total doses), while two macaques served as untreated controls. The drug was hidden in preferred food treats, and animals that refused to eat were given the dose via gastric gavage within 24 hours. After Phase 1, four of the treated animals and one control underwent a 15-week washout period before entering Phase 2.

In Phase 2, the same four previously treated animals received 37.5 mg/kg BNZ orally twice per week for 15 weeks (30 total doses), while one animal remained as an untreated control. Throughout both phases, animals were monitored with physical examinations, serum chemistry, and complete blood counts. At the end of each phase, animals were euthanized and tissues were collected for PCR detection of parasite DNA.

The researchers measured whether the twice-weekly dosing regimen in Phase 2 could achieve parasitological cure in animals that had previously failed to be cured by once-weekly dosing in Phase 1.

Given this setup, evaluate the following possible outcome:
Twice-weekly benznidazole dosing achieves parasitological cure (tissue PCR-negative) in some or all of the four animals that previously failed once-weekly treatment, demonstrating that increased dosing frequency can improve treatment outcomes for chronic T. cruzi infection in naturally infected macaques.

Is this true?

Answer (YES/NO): YES